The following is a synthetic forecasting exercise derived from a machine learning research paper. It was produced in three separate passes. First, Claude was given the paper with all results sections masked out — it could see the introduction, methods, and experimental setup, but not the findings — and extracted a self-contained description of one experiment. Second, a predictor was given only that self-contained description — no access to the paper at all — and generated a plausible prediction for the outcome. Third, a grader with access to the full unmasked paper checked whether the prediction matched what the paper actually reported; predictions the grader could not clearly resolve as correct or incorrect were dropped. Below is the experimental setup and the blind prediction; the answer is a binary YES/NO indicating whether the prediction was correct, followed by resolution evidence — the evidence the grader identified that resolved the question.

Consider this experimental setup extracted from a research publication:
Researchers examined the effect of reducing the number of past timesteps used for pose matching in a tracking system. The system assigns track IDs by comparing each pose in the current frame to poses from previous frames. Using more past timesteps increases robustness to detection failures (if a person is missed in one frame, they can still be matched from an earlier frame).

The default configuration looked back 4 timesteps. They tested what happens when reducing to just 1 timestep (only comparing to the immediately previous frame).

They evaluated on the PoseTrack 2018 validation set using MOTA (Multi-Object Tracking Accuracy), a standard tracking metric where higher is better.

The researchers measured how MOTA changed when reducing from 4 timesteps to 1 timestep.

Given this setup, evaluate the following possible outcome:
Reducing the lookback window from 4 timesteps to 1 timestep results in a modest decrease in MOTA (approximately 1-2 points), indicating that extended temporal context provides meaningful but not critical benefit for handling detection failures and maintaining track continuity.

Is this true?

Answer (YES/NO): NO